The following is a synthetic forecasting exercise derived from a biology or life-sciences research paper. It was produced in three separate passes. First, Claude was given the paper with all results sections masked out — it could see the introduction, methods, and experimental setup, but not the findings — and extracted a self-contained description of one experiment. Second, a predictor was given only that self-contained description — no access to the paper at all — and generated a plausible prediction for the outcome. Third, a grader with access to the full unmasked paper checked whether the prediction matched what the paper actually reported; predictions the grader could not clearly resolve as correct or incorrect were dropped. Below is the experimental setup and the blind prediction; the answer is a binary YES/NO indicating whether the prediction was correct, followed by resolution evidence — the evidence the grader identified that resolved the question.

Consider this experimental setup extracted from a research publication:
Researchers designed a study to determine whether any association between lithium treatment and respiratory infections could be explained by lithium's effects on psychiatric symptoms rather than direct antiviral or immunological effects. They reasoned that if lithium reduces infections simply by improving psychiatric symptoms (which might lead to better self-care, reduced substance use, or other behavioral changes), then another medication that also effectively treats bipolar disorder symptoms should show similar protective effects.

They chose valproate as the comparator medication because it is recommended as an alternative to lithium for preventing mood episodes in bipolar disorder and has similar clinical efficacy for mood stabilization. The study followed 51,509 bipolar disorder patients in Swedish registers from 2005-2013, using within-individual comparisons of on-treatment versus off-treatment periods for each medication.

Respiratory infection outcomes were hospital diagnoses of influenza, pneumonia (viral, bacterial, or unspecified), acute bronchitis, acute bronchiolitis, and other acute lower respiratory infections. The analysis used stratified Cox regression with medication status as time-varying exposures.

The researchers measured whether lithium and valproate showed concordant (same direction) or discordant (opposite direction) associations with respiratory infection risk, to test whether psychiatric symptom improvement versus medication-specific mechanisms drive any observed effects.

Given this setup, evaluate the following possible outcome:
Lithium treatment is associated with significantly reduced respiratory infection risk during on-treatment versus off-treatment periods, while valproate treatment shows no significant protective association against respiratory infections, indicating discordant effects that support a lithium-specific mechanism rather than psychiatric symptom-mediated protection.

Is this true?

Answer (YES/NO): NO